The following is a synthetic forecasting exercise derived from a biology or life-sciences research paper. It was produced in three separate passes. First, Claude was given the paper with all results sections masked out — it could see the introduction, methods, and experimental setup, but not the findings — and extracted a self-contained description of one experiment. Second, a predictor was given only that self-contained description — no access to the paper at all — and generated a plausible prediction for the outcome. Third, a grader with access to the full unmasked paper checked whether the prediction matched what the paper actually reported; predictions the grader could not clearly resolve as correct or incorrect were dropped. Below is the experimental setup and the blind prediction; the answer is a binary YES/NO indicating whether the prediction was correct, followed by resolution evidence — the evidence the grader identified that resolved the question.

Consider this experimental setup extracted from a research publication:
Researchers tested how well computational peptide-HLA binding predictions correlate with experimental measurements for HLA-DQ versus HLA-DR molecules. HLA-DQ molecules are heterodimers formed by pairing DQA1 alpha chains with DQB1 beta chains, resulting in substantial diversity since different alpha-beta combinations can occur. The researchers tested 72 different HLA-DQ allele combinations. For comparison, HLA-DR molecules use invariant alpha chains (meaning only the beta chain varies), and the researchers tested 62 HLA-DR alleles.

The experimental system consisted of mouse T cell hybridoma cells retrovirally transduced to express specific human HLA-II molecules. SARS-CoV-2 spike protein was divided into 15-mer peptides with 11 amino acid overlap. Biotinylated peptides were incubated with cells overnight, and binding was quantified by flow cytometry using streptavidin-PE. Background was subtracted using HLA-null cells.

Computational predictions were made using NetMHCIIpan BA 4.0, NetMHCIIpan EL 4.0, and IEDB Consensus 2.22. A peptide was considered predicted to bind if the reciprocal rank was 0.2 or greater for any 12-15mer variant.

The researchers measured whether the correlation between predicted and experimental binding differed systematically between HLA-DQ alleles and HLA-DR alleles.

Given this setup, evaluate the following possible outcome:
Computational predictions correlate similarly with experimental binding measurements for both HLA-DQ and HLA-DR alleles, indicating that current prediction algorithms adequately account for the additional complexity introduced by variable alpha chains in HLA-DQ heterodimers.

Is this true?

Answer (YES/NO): NO